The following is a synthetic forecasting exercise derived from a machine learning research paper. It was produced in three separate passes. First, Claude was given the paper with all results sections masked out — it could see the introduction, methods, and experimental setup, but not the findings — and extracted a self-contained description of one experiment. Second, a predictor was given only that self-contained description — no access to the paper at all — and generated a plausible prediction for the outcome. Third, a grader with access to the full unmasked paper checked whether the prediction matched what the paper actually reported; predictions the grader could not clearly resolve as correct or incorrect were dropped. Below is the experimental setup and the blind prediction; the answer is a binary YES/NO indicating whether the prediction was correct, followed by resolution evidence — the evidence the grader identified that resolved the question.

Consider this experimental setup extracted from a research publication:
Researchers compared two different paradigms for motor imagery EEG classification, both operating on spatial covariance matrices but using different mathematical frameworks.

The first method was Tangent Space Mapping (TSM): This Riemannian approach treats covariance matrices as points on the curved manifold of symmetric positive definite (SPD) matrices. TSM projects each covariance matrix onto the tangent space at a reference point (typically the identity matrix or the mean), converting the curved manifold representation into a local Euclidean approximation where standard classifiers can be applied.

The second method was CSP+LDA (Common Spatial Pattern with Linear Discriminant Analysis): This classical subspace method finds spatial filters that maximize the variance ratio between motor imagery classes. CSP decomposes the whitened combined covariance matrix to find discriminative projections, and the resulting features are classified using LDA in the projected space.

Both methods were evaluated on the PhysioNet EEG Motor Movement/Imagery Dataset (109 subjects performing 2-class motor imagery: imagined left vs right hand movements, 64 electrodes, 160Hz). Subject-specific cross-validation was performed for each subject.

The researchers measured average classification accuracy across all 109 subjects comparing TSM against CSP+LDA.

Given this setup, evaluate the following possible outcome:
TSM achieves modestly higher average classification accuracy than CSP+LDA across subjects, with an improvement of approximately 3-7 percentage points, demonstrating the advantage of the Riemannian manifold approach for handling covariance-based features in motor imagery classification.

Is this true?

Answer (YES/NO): NO